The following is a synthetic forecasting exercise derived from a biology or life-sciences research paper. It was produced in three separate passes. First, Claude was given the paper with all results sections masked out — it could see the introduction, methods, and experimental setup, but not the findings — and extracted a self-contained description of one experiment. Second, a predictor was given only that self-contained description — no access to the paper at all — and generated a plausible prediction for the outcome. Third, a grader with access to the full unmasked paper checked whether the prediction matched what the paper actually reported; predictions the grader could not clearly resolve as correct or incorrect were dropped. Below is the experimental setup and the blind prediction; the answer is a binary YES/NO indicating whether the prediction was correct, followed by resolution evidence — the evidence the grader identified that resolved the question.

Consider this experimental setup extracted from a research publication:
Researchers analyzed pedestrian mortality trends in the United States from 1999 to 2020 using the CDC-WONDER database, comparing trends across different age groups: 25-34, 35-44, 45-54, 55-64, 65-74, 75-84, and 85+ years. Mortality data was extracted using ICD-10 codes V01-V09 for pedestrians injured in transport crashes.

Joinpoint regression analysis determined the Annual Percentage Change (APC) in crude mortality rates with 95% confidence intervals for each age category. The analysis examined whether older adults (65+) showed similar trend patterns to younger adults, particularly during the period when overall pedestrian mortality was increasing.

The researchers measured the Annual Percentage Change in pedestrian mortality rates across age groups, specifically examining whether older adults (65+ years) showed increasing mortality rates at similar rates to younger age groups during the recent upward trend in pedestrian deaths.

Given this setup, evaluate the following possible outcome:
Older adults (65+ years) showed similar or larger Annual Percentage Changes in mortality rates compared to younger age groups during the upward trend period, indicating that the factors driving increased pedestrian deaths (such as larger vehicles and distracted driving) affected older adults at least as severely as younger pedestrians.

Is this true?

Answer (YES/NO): NO